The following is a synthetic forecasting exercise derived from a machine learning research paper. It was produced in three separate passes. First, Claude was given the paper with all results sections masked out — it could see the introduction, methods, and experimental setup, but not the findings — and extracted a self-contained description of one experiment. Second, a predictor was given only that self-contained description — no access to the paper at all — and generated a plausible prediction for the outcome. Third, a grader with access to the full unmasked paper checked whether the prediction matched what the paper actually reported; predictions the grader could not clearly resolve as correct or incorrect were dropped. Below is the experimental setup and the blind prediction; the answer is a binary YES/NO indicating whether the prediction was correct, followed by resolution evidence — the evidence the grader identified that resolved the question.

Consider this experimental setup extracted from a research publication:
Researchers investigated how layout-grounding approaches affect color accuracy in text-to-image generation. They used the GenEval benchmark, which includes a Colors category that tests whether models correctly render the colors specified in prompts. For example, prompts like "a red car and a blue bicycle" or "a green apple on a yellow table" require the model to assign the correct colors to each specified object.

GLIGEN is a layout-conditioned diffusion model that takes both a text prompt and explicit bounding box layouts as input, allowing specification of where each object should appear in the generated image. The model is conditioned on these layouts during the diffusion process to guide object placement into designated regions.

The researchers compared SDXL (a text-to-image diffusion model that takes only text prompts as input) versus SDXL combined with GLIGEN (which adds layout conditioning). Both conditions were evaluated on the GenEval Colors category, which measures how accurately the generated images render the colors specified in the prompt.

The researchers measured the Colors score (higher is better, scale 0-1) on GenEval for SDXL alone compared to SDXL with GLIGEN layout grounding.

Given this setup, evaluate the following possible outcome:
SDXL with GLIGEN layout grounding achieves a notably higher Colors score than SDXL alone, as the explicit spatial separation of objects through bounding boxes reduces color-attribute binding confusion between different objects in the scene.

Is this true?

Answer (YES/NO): NO